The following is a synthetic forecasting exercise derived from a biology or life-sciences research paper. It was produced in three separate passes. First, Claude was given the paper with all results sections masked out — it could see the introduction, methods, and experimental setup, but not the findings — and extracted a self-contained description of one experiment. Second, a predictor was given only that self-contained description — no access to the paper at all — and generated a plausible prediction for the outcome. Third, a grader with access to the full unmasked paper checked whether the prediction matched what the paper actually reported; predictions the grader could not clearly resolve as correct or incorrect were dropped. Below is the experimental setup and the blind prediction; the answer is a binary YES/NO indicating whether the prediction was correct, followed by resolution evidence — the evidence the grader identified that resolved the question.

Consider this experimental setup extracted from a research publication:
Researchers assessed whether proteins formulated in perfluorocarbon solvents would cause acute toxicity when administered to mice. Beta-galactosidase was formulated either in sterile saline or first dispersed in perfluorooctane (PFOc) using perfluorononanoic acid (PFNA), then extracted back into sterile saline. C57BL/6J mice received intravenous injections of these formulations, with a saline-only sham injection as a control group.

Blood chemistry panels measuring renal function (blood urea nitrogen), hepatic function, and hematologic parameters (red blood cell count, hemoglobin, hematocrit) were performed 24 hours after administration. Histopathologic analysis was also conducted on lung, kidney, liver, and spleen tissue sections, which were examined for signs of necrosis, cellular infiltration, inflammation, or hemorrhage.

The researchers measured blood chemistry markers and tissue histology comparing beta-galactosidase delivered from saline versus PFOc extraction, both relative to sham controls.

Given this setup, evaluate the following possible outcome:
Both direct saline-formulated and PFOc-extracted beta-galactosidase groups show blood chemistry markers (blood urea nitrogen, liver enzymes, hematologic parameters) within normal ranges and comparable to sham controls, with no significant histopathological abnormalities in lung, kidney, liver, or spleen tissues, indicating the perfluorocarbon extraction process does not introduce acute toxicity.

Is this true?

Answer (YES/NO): YES